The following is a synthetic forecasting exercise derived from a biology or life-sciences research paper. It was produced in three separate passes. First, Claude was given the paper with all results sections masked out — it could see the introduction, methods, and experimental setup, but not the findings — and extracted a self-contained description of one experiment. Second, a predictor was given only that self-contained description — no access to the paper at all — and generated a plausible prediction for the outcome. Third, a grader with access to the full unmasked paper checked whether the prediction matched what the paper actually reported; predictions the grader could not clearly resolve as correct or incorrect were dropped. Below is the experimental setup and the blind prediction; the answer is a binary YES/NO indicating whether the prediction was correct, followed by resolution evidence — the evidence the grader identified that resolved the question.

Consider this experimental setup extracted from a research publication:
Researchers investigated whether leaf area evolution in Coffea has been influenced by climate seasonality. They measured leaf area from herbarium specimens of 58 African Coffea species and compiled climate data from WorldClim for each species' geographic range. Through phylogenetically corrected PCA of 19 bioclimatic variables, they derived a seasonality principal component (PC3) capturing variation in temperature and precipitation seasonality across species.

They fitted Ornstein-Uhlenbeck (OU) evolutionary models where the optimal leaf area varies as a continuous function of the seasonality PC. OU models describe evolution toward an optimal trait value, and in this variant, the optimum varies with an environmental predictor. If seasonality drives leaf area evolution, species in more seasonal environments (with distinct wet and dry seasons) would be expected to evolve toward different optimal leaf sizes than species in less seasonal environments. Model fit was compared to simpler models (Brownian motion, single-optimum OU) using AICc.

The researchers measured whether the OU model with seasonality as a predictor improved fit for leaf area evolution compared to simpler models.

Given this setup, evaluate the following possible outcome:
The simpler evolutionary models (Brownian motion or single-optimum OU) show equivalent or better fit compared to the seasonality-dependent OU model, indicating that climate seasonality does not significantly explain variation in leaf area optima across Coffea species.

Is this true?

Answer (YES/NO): NO